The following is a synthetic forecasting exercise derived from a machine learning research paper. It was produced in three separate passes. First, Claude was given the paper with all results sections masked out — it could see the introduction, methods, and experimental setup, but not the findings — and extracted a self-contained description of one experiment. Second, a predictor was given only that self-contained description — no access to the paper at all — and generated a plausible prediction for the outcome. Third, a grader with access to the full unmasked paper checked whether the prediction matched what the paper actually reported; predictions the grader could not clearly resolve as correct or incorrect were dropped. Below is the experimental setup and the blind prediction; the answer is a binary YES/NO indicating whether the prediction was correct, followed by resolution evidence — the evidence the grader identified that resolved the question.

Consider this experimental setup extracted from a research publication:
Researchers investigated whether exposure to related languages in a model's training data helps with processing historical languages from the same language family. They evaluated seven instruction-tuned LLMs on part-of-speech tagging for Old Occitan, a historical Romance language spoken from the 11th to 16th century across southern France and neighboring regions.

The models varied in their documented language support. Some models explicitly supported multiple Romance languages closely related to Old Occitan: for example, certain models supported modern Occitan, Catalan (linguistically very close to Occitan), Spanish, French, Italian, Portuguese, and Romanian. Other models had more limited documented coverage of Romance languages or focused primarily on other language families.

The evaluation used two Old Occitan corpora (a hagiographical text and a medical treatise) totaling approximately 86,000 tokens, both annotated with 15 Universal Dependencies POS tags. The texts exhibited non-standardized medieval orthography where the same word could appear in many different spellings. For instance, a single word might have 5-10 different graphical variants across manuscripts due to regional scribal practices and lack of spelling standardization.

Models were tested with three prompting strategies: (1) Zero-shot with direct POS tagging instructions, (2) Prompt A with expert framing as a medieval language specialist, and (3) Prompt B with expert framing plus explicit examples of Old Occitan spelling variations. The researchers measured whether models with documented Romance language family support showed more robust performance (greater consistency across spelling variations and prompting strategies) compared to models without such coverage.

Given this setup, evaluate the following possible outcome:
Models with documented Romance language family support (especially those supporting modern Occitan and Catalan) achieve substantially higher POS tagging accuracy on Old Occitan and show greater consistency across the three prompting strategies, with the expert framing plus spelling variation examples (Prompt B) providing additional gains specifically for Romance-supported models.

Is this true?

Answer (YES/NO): NO